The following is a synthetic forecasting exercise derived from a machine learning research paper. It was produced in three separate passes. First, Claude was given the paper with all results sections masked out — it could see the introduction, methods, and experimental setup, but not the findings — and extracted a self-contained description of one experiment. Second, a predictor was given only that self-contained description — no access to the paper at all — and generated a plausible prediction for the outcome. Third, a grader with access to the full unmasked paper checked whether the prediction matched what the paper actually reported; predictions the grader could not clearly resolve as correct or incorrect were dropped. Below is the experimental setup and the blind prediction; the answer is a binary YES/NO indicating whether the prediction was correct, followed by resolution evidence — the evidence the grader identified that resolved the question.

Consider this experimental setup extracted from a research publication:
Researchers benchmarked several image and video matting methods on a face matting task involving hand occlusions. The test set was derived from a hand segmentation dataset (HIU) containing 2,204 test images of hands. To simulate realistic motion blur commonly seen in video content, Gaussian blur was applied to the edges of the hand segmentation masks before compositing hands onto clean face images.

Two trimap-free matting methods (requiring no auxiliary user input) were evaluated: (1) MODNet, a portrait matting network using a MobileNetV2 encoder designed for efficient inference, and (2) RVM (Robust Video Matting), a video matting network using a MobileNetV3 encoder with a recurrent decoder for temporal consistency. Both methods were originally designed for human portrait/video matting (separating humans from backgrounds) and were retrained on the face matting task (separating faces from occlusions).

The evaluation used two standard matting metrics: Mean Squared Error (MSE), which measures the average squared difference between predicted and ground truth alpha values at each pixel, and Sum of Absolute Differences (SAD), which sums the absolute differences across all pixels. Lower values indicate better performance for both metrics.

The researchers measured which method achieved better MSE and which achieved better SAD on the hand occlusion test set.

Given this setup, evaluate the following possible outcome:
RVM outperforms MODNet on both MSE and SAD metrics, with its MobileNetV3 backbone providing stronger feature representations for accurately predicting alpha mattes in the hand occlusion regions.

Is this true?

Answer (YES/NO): NO